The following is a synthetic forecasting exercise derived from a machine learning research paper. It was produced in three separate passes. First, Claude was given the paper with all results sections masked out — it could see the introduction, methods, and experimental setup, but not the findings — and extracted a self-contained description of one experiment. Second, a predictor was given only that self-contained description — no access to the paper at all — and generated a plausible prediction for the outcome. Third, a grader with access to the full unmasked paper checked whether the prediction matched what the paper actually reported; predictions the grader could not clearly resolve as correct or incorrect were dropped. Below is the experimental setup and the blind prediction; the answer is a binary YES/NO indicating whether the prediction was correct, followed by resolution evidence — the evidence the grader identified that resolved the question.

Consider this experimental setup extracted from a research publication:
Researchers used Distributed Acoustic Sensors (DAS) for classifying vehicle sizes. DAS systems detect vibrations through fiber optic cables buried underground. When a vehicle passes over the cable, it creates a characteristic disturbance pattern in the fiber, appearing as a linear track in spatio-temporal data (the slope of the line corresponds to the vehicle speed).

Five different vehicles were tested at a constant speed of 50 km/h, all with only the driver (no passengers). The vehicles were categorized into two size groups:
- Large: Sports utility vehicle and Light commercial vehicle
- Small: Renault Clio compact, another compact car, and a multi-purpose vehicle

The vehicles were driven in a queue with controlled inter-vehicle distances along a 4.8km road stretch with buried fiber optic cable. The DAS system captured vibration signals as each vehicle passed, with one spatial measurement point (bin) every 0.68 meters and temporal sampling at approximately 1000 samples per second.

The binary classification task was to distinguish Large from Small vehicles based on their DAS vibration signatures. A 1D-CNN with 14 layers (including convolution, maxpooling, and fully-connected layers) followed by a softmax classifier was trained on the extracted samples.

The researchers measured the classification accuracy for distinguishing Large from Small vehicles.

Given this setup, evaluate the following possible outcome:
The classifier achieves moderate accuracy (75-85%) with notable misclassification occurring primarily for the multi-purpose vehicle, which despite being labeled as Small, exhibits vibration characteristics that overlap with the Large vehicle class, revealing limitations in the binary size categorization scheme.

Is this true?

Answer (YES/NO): NO